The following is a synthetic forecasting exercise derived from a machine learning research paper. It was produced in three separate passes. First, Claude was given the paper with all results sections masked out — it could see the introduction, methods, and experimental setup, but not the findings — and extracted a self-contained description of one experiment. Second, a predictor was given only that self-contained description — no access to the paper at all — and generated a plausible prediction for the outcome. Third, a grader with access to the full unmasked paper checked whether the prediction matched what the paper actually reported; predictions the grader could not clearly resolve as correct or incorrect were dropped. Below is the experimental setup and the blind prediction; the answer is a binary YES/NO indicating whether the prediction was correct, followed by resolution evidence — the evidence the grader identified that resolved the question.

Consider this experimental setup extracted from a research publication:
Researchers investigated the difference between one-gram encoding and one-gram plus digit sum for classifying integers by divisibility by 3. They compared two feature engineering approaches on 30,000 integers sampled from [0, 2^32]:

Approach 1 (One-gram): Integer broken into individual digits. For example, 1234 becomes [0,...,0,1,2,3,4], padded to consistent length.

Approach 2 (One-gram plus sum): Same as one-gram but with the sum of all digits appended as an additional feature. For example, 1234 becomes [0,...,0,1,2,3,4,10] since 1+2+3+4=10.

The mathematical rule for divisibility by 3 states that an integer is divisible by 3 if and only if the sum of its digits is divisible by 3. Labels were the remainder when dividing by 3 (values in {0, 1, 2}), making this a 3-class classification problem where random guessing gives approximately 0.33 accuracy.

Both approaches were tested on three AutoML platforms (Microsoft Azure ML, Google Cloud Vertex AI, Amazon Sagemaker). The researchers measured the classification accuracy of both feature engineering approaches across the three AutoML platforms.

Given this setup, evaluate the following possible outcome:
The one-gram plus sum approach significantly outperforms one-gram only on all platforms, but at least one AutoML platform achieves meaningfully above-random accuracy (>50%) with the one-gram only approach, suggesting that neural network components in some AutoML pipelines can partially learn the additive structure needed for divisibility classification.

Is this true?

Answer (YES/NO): NO